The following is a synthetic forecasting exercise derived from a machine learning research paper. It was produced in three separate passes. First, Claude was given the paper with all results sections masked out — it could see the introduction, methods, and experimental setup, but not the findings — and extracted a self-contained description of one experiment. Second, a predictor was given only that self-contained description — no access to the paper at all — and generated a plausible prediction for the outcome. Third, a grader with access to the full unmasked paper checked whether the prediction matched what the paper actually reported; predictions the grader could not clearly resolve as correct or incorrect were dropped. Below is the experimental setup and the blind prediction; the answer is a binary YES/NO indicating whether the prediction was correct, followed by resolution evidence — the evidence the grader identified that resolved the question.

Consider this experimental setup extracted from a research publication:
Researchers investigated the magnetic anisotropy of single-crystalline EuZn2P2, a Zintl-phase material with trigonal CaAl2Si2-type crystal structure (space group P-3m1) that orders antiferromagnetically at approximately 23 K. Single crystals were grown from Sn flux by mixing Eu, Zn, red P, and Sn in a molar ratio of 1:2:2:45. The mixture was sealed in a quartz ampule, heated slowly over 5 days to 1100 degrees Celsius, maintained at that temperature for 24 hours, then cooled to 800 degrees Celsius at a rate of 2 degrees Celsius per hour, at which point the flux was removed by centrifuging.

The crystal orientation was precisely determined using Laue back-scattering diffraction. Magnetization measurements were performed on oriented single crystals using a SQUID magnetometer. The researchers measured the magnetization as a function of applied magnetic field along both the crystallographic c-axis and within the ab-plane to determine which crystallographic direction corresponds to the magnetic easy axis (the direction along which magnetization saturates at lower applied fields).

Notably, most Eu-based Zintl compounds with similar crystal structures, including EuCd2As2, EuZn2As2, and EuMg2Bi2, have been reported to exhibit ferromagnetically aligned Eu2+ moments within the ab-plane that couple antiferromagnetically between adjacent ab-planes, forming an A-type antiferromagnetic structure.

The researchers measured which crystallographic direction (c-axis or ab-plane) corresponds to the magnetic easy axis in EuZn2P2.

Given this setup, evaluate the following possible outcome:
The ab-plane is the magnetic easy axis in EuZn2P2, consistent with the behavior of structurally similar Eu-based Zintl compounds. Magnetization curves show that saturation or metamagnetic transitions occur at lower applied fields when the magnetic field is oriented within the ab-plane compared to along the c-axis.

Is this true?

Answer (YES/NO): YES